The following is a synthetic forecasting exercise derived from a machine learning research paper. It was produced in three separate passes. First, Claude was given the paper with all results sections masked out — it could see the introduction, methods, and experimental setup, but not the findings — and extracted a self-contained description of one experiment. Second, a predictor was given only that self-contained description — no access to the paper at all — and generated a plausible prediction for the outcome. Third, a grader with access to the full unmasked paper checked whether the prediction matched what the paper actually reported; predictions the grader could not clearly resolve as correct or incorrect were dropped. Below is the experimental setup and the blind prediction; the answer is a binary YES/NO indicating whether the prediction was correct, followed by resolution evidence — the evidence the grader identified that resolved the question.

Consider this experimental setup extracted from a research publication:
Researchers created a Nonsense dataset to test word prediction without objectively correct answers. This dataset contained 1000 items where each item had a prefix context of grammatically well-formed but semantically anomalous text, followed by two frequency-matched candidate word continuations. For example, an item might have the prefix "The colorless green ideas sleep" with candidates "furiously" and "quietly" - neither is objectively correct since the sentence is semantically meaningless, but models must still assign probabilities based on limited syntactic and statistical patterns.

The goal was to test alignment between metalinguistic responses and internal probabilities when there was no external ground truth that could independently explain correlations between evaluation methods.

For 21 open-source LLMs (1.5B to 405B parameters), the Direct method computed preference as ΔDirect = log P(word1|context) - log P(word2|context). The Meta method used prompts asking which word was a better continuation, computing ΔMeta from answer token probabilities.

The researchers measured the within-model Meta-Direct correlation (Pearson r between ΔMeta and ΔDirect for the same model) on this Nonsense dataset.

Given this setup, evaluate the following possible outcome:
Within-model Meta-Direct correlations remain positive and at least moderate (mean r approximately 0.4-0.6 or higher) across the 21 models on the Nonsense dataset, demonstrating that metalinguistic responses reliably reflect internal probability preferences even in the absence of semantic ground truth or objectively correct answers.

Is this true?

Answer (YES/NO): NO